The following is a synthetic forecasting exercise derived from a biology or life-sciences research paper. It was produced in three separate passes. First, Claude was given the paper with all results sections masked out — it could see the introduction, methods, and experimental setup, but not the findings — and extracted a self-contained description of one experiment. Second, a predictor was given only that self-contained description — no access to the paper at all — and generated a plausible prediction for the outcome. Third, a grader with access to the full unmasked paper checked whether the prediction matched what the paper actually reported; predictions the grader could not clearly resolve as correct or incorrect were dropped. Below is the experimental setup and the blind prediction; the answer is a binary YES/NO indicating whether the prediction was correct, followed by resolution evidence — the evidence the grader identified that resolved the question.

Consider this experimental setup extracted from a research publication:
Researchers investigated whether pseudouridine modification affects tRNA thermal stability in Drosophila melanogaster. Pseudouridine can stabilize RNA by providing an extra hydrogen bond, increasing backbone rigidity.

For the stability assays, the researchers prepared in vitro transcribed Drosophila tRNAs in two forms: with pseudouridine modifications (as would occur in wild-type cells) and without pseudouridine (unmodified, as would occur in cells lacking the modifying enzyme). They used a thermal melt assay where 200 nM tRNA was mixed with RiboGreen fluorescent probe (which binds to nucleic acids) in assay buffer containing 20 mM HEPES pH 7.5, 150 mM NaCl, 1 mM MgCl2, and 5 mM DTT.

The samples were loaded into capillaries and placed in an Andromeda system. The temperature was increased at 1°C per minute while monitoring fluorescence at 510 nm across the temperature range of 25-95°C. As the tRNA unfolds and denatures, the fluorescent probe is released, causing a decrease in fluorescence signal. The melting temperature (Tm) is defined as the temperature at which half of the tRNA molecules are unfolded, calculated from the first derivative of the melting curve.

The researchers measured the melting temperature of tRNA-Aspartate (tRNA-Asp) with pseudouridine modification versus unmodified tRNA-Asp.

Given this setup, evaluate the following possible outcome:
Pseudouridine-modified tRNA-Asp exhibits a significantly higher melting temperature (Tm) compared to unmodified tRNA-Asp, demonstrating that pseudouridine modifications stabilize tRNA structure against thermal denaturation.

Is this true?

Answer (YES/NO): YES